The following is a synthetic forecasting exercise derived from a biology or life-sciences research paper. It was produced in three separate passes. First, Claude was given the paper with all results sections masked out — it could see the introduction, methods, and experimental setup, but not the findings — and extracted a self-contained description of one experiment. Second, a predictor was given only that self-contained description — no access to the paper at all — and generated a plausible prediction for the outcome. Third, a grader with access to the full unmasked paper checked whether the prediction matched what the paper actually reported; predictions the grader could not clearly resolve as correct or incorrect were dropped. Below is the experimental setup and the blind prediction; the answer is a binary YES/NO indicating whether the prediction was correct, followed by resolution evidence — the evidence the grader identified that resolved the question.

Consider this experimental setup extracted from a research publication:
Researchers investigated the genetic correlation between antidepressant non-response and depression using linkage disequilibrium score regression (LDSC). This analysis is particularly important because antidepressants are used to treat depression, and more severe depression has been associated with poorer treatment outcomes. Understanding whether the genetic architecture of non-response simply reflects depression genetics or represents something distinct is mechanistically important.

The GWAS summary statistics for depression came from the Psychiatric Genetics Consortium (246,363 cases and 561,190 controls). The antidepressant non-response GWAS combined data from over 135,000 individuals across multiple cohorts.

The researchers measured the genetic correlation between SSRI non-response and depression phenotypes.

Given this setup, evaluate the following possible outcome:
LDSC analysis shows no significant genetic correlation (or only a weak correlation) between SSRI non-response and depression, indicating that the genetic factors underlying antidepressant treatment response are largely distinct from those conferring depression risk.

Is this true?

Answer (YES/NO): NO